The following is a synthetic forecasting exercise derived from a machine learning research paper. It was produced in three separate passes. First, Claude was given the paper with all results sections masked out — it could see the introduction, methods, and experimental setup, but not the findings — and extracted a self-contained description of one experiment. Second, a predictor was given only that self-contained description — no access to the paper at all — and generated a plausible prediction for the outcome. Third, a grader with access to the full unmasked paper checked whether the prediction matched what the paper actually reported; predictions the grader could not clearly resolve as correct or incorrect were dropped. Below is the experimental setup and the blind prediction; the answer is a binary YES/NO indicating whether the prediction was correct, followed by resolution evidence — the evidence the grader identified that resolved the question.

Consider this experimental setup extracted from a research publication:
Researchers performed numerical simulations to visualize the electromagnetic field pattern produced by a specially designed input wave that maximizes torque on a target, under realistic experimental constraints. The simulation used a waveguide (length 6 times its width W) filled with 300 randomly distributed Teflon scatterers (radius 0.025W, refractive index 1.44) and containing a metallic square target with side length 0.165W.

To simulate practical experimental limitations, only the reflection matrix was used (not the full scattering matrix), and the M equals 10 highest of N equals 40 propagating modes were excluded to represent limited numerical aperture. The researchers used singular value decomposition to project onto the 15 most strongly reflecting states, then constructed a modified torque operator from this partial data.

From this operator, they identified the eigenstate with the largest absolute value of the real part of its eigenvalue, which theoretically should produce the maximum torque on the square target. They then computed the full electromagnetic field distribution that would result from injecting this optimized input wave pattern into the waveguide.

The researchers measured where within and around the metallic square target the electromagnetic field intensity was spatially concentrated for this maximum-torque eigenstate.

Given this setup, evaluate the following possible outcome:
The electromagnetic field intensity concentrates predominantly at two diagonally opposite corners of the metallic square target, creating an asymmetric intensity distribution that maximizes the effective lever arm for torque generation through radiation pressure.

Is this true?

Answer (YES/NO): NO